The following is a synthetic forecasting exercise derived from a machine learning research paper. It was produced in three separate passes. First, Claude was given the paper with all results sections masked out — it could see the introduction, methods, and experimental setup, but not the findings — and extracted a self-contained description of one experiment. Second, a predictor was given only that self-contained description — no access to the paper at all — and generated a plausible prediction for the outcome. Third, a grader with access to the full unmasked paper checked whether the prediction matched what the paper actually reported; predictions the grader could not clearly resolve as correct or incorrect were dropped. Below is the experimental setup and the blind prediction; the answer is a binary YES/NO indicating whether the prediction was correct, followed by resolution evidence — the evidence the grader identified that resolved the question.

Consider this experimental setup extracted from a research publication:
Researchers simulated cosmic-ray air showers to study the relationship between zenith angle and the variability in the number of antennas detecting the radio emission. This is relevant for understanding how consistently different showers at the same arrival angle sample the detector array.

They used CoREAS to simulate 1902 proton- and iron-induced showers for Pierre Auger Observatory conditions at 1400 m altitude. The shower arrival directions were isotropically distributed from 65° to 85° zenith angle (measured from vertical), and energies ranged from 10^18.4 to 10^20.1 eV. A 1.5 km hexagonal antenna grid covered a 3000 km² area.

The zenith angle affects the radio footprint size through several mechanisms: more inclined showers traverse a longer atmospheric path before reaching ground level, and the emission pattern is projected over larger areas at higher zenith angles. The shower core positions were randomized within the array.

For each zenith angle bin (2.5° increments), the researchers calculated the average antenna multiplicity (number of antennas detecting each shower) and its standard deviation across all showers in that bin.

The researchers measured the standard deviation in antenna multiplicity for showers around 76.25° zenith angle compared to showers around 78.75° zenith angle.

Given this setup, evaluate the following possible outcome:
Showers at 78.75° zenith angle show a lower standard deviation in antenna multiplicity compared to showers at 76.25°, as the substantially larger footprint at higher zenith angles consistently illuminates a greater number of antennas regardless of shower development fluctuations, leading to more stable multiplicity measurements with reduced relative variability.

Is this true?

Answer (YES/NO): NO